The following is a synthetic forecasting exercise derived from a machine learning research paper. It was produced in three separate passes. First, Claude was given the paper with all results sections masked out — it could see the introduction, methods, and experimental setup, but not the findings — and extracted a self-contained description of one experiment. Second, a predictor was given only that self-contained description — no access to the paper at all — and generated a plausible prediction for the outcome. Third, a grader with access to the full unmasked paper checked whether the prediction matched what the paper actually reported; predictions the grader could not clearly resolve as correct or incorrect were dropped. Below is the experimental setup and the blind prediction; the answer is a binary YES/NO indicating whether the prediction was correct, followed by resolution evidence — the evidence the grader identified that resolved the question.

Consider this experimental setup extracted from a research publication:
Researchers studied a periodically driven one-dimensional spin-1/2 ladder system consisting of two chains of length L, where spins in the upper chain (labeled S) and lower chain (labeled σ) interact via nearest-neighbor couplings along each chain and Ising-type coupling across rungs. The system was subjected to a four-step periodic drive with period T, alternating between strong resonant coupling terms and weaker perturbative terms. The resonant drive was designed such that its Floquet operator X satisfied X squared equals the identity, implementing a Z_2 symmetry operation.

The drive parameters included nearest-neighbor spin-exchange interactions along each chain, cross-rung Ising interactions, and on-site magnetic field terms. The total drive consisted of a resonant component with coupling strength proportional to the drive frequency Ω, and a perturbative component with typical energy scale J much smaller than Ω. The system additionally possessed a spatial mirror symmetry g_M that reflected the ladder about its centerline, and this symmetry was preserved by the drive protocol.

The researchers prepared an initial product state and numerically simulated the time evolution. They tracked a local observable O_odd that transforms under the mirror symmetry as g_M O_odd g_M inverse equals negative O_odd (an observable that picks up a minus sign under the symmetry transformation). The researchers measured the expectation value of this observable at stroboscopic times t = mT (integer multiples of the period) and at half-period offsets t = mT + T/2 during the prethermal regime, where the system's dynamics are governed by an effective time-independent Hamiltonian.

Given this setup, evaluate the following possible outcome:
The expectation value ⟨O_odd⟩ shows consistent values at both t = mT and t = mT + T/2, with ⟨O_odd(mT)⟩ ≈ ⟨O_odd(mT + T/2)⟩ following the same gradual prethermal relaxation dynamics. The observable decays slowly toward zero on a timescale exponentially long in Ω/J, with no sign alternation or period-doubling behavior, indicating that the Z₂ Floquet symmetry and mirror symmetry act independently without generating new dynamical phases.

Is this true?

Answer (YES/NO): NO